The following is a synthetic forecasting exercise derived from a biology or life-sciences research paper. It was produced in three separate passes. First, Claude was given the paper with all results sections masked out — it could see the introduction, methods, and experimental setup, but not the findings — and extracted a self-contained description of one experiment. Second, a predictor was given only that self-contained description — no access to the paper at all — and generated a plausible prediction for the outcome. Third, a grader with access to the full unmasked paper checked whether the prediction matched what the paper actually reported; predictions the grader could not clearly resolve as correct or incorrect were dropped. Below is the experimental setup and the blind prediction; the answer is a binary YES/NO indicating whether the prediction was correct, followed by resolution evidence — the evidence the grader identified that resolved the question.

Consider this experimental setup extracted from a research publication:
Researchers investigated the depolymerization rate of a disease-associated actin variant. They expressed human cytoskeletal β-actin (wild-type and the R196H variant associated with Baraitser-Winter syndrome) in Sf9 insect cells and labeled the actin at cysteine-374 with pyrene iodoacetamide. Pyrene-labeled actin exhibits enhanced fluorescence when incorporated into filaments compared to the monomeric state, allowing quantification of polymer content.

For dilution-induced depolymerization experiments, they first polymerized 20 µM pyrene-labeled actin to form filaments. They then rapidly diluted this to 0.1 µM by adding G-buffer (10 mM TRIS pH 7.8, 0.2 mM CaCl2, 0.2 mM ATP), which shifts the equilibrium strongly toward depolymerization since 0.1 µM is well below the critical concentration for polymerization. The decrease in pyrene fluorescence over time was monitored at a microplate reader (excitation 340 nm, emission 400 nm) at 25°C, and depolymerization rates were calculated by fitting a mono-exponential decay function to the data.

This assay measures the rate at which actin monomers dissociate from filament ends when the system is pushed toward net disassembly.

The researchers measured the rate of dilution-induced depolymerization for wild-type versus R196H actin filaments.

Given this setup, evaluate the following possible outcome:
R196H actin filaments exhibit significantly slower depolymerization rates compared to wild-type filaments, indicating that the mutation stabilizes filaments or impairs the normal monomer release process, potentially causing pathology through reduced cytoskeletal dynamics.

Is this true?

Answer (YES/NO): NO